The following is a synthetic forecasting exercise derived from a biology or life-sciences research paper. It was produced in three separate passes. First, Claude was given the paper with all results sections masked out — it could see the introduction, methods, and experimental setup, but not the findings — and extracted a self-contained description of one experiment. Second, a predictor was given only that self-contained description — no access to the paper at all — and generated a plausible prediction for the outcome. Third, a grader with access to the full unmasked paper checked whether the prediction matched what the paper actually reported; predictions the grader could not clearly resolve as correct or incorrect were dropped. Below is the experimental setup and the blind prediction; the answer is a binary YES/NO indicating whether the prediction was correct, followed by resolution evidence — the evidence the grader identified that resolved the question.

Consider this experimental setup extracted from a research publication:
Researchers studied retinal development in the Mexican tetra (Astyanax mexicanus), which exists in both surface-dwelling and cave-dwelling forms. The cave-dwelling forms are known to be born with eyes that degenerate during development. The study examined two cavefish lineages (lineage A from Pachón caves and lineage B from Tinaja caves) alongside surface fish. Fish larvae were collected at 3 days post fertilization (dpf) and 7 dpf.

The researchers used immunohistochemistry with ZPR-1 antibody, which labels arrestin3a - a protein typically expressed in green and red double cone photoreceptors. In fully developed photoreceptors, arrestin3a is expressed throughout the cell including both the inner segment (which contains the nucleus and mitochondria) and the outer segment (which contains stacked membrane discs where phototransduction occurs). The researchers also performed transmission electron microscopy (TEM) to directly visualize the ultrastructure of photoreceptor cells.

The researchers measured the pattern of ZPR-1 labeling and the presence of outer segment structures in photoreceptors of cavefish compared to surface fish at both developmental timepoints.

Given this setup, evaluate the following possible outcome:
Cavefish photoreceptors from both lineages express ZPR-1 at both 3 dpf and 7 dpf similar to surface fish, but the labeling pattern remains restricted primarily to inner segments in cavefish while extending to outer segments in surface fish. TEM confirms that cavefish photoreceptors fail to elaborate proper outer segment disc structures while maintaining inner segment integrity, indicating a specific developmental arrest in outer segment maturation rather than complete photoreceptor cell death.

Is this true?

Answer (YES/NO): YES